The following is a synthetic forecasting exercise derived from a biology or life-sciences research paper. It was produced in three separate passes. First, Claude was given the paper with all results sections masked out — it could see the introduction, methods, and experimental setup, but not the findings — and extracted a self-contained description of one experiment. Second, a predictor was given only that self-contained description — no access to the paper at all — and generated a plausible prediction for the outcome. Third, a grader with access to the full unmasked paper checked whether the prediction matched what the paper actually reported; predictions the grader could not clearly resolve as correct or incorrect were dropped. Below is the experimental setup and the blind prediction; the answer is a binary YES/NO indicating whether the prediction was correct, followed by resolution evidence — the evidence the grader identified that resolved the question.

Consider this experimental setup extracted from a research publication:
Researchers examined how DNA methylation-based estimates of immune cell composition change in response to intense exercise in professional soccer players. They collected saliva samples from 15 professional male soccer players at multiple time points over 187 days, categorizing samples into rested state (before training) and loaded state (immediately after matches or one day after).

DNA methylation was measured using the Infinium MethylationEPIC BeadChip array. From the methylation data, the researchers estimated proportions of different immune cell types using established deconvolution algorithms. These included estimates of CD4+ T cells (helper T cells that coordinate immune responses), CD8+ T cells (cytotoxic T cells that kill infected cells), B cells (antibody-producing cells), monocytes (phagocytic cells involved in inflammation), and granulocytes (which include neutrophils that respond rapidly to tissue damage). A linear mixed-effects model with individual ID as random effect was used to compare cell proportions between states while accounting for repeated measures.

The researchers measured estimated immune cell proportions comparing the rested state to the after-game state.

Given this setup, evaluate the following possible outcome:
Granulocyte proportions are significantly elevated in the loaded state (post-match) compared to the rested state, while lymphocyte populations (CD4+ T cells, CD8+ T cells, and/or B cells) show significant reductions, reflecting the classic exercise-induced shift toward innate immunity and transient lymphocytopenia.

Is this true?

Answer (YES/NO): YES